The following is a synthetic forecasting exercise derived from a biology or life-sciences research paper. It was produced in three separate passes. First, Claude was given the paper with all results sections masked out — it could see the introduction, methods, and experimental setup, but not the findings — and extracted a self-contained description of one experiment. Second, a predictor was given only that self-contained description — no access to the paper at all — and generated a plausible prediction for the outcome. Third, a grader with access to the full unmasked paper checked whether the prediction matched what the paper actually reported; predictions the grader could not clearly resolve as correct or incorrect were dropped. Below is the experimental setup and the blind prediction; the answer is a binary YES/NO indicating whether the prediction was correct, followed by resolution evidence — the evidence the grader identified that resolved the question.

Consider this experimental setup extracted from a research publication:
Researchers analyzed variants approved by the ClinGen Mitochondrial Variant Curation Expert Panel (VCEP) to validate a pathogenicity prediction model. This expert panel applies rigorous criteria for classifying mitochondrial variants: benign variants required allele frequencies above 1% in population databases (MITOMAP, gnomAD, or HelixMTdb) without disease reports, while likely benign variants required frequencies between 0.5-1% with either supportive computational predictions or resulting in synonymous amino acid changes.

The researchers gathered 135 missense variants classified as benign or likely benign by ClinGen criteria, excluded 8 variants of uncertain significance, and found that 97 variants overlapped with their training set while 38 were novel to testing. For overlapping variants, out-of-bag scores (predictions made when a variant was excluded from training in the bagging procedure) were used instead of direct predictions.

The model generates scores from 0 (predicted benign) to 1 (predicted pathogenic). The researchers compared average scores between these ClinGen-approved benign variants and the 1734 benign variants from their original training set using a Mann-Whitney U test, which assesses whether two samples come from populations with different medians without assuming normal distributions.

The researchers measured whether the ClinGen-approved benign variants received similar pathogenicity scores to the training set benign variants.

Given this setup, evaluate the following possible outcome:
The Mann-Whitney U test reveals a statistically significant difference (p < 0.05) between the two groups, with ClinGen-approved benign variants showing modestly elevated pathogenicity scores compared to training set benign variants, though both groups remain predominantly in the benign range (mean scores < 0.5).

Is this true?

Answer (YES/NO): NO